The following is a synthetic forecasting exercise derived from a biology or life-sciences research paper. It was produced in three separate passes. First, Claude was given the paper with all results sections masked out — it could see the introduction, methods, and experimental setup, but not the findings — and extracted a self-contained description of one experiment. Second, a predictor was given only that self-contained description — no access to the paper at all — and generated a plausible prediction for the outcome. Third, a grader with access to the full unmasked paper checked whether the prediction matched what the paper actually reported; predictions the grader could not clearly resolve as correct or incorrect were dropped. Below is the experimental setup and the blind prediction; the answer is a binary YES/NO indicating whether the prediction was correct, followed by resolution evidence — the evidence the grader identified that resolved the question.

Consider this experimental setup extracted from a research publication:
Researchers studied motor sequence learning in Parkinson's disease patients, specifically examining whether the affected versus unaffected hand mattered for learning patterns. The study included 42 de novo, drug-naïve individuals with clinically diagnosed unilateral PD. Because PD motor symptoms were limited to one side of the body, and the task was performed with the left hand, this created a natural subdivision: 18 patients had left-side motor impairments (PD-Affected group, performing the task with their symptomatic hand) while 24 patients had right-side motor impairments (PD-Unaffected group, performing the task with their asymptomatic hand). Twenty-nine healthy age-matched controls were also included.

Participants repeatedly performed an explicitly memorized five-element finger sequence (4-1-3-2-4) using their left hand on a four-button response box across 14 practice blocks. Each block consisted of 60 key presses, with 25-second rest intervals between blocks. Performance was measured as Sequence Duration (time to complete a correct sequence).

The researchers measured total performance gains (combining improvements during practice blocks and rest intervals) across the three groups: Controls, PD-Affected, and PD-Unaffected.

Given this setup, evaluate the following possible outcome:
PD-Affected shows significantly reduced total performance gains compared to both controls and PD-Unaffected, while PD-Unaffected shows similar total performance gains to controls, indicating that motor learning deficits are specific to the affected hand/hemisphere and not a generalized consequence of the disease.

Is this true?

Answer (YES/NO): NO